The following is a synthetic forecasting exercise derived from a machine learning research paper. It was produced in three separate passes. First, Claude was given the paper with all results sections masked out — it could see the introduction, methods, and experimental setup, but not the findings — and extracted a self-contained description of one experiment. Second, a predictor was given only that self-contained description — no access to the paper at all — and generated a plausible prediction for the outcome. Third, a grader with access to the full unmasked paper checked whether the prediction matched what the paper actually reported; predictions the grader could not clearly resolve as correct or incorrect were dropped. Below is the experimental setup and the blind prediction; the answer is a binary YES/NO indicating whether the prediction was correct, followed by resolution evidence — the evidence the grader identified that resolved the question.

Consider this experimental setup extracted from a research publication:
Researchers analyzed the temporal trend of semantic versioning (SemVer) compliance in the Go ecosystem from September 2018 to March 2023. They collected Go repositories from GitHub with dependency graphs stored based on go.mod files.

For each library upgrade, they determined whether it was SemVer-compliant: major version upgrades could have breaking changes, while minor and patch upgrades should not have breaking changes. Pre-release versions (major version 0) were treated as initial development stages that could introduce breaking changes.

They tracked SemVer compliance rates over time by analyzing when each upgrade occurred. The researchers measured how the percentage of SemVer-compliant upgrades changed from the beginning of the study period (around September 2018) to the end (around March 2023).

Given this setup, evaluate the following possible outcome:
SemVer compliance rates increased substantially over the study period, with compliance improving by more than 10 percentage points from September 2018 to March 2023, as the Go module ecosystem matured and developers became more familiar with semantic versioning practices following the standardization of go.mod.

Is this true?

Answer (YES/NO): YES